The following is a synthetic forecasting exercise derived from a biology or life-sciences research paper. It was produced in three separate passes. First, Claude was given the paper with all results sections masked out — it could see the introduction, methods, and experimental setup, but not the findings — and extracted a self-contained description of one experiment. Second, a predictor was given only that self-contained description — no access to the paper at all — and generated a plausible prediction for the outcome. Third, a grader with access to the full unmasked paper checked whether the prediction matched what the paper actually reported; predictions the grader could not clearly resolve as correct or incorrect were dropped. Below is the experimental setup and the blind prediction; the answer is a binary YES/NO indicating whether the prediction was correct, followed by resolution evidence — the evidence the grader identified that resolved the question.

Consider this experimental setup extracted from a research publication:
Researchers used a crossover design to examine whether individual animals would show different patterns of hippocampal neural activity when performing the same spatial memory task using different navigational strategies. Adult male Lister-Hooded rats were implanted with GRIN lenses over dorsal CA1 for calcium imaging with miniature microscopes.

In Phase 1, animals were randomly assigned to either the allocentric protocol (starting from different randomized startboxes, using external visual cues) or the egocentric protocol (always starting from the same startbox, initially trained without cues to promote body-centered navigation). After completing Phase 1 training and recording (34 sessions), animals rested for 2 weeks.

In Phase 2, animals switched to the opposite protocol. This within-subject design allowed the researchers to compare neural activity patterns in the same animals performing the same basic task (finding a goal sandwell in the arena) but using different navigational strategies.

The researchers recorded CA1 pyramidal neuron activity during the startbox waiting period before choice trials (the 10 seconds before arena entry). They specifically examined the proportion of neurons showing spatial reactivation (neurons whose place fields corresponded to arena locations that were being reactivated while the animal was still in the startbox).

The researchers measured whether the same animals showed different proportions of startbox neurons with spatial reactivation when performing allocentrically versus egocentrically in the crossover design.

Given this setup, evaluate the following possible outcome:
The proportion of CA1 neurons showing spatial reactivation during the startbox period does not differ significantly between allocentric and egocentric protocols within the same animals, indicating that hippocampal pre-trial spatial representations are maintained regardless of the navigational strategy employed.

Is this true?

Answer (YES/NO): NO